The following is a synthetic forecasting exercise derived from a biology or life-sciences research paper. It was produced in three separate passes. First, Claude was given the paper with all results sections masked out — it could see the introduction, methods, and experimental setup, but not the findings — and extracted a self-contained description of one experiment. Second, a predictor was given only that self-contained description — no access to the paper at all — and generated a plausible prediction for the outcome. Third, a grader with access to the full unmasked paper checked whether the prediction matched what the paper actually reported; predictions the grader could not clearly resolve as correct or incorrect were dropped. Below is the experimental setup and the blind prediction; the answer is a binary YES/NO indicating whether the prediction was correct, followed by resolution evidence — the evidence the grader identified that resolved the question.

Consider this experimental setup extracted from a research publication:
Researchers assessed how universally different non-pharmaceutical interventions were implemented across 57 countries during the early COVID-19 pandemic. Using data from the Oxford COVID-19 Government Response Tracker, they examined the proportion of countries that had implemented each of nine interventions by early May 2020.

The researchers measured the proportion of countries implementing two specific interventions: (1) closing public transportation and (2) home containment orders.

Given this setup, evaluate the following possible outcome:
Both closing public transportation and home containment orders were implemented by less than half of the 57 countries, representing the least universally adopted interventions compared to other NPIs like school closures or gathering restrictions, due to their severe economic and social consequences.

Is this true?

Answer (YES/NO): NO